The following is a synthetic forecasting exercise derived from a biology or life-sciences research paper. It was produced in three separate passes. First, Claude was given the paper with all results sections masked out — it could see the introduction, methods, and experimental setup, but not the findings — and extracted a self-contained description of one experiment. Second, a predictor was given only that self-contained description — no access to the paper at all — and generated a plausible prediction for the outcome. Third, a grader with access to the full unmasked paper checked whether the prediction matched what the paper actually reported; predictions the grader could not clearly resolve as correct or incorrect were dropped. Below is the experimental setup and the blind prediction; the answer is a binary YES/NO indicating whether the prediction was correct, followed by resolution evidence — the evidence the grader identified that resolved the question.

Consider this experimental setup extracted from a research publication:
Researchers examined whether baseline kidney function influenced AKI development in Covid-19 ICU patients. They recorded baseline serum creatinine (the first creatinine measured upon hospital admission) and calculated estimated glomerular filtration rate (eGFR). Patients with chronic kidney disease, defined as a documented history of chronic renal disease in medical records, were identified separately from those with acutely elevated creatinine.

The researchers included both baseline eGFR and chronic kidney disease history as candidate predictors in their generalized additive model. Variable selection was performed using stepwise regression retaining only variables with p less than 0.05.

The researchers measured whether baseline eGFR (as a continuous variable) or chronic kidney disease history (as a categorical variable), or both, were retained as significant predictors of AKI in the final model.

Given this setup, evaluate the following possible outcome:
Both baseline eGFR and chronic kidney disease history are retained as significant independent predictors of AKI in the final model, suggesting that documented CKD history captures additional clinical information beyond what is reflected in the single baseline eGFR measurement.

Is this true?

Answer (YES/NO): NO